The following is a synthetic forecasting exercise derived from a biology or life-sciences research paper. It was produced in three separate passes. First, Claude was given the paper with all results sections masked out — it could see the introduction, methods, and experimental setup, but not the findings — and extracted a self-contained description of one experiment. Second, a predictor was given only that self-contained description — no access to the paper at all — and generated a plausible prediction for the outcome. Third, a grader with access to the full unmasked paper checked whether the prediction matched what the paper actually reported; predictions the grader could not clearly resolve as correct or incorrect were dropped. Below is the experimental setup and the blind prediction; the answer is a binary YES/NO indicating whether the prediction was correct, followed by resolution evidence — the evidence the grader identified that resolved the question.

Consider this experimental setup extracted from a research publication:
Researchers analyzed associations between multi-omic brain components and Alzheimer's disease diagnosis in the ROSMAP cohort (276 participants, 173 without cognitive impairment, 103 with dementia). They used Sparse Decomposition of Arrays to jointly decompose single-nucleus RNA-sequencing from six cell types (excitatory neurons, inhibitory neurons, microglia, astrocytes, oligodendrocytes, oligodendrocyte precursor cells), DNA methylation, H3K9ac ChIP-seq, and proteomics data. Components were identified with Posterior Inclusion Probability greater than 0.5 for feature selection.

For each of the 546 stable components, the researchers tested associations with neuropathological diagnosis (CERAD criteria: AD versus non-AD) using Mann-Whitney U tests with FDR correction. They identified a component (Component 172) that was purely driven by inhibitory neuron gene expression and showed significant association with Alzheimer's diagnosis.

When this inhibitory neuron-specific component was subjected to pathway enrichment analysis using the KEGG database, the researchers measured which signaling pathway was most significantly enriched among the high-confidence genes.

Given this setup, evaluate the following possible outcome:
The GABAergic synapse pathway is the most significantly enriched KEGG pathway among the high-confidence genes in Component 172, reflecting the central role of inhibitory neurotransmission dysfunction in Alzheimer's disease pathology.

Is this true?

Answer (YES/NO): NO